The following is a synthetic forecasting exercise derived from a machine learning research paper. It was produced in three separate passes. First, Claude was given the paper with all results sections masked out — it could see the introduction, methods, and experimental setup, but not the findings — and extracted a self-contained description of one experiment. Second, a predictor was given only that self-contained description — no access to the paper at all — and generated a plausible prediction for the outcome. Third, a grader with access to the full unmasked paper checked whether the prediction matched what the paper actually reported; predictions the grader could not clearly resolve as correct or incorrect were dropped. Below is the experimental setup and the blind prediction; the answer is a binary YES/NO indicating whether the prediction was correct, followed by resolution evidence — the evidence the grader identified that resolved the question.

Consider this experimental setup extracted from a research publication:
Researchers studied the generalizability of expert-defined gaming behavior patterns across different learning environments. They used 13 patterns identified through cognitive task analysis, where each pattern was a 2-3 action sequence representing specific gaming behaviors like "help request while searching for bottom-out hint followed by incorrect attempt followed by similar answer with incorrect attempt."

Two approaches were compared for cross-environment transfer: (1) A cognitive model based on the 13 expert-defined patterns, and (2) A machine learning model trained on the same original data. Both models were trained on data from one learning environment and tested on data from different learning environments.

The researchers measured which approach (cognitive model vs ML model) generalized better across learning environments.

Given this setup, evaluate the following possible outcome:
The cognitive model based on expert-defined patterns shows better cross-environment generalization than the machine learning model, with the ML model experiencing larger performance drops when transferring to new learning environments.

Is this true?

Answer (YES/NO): YES